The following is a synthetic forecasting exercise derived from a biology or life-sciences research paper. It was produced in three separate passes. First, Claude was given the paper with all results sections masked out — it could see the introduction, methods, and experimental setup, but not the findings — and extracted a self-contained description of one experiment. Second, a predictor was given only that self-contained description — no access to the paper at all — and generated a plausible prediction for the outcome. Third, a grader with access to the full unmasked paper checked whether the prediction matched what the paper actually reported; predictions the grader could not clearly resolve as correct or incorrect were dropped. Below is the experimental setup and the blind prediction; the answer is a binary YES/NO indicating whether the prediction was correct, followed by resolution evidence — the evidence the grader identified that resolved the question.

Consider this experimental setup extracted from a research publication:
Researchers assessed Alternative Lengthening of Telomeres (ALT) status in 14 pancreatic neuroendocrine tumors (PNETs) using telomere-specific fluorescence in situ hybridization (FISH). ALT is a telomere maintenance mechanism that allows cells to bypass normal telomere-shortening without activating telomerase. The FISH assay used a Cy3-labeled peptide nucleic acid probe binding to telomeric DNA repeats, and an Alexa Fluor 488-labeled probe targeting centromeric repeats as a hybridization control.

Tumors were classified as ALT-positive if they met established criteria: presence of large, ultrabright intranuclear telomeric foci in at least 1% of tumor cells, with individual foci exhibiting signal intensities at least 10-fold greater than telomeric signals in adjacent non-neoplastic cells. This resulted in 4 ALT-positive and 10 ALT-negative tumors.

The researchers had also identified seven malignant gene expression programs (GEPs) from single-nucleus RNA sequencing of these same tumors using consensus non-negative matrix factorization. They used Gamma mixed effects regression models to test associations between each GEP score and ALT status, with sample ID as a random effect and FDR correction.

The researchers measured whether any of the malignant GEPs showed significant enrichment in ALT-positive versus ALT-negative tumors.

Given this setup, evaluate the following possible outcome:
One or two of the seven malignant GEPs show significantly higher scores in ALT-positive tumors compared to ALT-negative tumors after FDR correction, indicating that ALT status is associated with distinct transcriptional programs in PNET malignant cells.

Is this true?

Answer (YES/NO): YES